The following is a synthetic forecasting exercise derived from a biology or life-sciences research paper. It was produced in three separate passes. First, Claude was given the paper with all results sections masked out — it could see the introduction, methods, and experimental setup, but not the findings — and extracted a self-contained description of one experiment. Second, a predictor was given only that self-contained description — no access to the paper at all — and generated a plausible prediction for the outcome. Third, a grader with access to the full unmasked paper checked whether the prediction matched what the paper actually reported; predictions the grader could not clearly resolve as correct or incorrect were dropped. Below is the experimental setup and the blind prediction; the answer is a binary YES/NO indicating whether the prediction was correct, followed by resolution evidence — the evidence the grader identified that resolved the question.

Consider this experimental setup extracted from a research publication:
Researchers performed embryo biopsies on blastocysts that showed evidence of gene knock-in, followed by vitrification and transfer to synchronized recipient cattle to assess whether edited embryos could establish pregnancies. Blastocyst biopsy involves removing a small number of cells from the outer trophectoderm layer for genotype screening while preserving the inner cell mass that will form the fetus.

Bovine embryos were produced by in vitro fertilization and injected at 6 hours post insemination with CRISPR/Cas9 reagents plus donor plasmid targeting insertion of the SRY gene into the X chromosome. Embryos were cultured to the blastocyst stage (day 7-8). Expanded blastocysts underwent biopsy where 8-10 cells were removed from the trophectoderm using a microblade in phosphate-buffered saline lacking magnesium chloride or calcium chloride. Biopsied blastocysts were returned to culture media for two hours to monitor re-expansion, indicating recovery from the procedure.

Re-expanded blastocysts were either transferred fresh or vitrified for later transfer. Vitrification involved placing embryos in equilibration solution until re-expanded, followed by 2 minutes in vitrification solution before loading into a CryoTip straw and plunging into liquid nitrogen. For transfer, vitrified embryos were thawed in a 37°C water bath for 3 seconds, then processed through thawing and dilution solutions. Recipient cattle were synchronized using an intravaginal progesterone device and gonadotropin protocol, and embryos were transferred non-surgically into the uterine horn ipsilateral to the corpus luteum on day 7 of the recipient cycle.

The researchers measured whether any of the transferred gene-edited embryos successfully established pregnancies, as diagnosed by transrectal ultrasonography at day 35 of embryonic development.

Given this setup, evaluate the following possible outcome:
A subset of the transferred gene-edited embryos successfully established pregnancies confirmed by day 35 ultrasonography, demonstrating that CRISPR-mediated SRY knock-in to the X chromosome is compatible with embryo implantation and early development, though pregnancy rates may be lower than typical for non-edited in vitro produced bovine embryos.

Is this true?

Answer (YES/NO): NO